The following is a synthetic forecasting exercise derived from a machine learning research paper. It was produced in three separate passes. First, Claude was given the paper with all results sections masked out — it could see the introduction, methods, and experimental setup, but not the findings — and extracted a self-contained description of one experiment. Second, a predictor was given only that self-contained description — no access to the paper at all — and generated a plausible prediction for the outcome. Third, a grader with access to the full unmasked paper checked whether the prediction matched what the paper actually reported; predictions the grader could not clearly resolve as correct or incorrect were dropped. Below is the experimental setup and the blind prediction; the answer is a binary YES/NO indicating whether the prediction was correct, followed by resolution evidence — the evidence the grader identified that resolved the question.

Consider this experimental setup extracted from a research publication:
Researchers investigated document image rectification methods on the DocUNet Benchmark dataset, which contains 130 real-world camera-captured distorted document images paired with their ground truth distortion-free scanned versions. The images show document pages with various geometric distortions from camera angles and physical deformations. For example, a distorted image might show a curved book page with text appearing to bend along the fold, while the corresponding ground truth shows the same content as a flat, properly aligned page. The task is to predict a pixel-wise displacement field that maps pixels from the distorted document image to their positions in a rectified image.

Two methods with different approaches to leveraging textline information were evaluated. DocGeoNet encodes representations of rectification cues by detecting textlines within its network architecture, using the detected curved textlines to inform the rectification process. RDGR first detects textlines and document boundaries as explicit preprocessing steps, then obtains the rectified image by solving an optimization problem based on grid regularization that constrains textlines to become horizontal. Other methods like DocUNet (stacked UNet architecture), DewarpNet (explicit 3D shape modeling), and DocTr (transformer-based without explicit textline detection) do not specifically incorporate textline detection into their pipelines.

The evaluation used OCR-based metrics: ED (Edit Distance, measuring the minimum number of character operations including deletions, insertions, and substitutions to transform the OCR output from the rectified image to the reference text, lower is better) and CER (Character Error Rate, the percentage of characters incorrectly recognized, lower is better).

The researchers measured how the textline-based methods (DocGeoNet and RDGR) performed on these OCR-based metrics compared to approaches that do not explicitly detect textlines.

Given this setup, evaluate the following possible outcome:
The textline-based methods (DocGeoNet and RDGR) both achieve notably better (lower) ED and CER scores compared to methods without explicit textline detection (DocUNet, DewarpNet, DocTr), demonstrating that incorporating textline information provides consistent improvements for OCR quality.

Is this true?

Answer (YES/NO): YES